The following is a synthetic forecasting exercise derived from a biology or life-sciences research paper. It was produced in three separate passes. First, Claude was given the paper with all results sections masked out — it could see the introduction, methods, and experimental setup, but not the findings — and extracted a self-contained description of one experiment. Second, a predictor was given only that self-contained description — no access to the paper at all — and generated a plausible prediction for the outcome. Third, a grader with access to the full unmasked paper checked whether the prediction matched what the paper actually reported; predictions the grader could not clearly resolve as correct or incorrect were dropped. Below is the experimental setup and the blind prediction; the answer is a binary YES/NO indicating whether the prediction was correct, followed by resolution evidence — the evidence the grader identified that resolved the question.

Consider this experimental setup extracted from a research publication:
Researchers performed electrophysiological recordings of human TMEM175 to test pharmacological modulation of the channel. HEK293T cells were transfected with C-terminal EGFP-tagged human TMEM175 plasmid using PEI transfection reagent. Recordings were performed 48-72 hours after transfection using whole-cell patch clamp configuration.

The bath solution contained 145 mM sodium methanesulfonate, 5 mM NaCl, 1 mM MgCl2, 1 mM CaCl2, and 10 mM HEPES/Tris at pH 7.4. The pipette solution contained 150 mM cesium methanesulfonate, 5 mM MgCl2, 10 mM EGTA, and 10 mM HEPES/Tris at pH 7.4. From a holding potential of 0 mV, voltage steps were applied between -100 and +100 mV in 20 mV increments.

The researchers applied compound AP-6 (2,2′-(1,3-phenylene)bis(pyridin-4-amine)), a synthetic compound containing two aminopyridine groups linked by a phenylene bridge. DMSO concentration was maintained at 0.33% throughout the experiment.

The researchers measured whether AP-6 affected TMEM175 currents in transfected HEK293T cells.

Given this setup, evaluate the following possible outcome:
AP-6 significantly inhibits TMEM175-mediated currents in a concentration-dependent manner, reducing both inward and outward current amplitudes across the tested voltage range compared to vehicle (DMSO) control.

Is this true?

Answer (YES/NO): NO